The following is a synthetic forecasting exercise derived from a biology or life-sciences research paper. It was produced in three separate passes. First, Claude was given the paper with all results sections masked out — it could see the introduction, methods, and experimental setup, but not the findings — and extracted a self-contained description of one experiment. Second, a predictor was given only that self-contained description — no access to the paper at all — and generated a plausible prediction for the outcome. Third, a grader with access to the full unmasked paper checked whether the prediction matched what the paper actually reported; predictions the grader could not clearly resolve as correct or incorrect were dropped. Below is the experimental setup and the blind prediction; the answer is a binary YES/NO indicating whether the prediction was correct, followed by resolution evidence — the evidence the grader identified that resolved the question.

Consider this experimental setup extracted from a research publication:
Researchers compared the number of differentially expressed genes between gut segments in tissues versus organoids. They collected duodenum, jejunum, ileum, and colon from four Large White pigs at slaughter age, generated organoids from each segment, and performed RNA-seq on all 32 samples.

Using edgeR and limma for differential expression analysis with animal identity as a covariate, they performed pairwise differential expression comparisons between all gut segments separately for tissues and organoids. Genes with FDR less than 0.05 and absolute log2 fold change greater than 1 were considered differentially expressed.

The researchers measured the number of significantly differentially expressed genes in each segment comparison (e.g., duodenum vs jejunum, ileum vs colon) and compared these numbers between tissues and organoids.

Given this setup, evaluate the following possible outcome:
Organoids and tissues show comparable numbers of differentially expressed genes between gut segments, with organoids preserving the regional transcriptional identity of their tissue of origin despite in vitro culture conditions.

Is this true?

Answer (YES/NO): NO